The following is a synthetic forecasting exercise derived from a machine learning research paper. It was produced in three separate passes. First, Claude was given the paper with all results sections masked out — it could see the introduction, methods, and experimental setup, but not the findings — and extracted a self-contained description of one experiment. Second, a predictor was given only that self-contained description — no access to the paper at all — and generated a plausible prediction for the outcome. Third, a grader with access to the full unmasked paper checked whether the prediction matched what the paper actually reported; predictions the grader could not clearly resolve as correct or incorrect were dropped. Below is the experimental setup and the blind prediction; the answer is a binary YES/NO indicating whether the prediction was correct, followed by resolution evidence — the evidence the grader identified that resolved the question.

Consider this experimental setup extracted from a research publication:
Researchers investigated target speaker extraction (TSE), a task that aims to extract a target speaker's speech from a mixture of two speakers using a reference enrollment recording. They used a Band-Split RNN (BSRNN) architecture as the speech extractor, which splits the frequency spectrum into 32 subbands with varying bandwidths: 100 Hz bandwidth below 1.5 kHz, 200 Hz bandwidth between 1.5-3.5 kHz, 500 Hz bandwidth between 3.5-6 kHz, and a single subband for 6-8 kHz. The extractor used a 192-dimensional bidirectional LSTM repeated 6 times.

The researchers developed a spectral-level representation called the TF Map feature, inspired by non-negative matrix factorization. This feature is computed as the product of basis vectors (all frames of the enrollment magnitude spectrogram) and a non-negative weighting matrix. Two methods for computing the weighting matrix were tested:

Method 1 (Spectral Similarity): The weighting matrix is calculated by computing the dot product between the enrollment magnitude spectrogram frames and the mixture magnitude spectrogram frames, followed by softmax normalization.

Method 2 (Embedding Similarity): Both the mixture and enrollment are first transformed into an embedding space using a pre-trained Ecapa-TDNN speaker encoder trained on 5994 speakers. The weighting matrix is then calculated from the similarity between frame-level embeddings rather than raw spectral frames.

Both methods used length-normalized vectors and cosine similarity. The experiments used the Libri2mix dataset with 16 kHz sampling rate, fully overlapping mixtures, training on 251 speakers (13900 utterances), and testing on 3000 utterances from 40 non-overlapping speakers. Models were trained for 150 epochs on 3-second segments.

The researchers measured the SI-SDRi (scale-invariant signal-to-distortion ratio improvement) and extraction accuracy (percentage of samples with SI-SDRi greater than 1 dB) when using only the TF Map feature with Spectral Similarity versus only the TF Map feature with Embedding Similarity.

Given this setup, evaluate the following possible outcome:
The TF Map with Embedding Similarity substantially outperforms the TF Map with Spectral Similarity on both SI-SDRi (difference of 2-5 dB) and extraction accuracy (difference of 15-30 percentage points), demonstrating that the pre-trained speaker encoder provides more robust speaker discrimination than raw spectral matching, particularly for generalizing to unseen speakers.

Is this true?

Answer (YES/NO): NO